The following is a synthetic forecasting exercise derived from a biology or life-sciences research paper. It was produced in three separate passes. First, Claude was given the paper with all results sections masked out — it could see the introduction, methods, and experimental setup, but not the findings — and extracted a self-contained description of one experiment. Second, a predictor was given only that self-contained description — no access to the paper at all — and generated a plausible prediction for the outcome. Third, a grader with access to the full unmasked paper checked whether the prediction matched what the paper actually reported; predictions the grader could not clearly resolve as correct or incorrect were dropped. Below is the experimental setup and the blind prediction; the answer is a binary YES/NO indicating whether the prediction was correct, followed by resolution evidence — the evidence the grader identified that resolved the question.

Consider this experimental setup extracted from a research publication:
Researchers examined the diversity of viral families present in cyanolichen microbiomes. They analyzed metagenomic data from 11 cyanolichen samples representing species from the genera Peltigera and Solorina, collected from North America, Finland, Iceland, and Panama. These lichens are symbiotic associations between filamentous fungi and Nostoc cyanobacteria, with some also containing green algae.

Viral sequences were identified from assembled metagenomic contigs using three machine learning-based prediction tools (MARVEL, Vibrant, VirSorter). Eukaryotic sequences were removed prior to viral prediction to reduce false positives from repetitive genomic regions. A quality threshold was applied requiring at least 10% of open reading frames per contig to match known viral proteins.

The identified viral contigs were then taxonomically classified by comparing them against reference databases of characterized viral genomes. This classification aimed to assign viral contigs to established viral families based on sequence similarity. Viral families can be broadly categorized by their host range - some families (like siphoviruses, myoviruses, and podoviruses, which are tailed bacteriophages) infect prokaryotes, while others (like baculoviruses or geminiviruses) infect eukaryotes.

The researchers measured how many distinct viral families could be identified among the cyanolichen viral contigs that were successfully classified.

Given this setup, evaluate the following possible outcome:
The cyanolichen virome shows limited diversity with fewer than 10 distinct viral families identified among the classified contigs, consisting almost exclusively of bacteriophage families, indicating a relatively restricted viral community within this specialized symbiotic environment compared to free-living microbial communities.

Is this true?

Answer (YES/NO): NO